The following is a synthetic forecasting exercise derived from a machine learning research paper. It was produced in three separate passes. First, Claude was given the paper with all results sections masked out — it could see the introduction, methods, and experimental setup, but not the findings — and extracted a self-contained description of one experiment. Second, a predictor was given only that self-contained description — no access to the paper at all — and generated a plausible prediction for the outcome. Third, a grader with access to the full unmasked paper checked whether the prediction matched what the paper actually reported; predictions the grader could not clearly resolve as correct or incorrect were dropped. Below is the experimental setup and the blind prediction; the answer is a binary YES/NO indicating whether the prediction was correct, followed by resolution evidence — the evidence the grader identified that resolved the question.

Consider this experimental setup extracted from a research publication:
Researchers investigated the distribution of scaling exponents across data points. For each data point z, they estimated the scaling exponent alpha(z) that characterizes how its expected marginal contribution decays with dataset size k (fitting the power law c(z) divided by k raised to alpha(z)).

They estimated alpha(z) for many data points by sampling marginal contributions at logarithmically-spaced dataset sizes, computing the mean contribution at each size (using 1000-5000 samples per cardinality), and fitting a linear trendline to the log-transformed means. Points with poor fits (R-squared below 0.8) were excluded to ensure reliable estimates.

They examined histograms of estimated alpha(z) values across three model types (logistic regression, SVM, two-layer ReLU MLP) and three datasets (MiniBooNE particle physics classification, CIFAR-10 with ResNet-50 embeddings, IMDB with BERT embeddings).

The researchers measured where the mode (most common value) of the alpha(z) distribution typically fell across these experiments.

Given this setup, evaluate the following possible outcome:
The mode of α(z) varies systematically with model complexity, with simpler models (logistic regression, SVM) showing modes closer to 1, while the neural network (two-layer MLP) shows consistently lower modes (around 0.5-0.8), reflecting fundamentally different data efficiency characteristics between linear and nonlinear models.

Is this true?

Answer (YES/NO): NO